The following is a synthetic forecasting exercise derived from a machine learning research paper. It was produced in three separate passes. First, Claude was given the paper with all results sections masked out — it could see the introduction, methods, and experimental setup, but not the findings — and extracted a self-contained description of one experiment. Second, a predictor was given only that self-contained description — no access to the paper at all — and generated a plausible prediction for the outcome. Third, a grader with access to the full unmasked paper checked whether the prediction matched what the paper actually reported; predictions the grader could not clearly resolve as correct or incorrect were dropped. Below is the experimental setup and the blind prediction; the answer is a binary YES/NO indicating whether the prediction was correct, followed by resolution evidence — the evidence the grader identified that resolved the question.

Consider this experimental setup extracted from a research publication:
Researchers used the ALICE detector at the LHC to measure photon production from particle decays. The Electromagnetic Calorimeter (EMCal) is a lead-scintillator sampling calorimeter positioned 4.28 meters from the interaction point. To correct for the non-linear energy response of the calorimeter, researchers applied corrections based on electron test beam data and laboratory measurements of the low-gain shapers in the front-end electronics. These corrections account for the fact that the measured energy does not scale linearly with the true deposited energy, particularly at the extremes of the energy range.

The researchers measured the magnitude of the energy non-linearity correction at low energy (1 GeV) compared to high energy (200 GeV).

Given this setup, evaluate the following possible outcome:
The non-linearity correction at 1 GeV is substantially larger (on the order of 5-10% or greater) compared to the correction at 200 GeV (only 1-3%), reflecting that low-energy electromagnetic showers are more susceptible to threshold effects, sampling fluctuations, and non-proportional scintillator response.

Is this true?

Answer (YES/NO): NO